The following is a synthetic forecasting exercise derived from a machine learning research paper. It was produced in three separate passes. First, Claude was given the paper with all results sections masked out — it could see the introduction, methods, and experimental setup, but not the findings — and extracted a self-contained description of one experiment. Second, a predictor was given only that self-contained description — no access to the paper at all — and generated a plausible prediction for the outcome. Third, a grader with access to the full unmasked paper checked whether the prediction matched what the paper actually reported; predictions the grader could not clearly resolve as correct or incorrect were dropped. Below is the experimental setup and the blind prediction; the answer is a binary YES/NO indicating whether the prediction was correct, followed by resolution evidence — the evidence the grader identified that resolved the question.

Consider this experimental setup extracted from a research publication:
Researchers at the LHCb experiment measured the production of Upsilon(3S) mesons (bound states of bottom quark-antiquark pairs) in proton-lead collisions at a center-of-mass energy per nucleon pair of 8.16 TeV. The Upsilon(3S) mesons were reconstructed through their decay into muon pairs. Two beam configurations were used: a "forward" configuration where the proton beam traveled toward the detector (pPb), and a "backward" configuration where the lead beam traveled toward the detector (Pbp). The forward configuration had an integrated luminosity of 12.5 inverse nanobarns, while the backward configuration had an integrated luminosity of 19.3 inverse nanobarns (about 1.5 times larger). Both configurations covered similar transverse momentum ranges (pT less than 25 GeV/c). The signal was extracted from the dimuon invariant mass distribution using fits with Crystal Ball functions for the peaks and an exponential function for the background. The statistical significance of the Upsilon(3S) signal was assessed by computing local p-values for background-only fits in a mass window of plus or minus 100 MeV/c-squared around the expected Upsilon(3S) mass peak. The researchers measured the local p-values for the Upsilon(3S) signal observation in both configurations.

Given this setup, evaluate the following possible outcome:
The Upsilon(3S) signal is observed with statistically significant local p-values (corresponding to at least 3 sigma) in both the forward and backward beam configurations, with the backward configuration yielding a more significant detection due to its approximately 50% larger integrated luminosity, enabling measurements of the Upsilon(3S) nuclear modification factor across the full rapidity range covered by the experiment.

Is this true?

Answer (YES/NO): NO